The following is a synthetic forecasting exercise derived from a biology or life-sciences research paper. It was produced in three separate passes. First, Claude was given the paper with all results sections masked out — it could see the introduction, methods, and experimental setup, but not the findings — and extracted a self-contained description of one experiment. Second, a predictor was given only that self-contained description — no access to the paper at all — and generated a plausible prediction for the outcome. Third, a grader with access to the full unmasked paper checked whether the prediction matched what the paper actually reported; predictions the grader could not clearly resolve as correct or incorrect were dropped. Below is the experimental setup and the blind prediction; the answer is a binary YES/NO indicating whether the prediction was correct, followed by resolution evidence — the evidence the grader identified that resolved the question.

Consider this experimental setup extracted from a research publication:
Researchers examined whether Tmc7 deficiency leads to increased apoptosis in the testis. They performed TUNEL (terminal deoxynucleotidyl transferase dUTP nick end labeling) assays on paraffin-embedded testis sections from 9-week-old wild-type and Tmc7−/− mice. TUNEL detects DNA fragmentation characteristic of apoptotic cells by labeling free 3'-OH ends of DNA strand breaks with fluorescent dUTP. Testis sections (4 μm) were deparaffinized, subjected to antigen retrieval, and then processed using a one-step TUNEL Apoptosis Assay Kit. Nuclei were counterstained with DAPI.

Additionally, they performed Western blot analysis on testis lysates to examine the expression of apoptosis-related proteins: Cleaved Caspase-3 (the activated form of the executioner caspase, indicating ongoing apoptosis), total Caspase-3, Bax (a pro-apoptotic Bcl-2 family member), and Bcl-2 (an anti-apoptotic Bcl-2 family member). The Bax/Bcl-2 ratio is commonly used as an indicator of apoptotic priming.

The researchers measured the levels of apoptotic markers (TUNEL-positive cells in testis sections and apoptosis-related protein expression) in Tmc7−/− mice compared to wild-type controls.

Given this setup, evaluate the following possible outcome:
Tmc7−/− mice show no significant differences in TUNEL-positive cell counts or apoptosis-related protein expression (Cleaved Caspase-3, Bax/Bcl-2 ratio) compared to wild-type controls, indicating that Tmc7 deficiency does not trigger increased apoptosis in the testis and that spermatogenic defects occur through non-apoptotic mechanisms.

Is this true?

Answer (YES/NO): NO